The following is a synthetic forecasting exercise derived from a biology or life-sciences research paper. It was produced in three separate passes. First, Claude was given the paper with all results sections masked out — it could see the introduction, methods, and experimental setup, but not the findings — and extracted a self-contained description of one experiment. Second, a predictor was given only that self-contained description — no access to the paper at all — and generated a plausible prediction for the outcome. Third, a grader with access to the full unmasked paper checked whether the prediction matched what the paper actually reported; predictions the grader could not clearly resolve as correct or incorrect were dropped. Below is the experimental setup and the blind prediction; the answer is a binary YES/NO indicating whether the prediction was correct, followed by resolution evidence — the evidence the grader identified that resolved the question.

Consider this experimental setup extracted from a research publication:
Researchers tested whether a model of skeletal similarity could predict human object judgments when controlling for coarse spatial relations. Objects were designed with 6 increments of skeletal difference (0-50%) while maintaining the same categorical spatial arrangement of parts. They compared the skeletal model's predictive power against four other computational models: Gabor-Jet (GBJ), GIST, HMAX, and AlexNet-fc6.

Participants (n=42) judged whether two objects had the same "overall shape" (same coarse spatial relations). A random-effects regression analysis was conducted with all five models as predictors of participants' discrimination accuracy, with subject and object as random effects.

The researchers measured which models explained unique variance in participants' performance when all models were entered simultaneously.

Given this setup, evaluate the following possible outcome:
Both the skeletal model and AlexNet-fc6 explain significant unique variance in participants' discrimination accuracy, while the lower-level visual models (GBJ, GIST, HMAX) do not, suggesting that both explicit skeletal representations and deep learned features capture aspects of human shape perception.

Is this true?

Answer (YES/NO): NO